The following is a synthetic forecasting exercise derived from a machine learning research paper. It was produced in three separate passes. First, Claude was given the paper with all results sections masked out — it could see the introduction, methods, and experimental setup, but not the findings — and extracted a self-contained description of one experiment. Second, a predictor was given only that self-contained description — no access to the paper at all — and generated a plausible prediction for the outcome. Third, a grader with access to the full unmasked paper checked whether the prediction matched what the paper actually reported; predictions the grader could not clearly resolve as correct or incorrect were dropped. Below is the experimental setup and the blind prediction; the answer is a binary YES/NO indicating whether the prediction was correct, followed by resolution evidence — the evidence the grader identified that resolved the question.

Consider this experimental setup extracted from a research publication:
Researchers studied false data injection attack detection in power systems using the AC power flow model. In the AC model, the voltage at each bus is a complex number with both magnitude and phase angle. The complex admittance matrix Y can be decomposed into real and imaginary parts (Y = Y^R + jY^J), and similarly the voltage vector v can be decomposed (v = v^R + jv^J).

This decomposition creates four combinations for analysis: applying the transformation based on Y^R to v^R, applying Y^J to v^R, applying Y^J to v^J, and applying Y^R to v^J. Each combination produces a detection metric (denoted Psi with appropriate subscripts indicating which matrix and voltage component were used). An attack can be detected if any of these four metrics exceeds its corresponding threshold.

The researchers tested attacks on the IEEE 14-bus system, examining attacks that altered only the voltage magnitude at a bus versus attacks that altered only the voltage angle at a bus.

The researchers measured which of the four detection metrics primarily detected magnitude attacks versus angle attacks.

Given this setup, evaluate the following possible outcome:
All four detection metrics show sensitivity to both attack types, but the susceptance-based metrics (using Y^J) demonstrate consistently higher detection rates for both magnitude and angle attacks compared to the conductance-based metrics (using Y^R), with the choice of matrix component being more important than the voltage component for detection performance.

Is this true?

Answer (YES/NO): NO